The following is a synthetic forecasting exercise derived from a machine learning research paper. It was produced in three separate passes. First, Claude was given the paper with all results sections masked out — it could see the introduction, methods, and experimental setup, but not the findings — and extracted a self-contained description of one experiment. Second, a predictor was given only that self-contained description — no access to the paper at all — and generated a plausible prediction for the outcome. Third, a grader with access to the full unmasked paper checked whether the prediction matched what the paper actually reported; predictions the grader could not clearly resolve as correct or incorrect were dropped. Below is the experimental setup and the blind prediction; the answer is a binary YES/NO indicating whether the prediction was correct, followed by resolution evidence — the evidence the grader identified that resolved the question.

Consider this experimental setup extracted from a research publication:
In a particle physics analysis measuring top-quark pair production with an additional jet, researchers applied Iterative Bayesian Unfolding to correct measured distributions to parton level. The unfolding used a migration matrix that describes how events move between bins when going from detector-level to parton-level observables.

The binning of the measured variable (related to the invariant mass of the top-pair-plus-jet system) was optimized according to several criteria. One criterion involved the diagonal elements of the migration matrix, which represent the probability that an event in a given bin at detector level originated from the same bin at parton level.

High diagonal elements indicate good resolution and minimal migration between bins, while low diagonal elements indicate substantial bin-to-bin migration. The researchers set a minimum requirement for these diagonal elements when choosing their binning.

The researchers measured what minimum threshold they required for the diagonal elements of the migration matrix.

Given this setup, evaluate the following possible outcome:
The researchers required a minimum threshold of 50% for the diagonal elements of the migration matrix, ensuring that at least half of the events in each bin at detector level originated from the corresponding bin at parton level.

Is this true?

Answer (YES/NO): NO